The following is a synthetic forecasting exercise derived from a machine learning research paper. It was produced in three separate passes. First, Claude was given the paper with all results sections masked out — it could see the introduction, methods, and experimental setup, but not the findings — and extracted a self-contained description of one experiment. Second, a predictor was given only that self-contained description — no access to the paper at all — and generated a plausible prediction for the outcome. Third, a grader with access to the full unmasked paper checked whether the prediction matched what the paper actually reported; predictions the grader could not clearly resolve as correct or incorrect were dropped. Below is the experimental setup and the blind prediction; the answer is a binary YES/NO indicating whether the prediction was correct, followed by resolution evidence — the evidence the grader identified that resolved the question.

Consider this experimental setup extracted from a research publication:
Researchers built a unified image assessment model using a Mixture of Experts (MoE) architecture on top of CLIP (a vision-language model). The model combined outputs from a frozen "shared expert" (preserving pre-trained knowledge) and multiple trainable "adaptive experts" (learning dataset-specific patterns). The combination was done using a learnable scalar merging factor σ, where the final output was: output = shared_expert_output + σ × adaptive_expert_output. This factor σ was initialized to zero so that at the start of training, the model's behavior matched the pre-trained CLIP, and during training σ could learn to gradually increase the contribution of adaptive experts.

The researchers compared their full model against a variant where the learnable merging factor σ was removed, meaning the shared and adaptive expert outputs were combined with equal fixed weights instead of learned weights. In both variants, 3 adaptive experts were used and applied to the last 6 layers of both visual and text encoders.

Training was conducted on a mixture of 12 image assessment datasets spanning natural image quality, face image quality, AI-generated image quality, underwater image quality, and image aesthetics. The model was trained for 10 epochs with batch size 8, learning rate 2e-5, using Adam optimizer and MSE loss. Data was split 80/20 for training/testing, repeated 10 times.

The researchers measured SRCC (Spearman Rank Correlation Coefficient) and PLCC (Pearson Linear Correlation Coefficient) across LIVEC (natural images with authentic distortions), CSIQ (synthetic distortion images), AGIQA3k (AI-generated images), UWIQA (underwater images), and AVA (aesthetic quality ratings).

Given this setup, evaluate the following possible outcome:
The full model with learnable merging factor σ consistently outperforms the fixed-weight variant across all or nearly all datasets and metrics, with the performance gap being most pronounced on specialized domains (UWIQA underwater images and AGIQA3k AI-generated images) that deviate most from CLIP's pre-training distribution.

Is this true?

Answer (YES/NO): NO